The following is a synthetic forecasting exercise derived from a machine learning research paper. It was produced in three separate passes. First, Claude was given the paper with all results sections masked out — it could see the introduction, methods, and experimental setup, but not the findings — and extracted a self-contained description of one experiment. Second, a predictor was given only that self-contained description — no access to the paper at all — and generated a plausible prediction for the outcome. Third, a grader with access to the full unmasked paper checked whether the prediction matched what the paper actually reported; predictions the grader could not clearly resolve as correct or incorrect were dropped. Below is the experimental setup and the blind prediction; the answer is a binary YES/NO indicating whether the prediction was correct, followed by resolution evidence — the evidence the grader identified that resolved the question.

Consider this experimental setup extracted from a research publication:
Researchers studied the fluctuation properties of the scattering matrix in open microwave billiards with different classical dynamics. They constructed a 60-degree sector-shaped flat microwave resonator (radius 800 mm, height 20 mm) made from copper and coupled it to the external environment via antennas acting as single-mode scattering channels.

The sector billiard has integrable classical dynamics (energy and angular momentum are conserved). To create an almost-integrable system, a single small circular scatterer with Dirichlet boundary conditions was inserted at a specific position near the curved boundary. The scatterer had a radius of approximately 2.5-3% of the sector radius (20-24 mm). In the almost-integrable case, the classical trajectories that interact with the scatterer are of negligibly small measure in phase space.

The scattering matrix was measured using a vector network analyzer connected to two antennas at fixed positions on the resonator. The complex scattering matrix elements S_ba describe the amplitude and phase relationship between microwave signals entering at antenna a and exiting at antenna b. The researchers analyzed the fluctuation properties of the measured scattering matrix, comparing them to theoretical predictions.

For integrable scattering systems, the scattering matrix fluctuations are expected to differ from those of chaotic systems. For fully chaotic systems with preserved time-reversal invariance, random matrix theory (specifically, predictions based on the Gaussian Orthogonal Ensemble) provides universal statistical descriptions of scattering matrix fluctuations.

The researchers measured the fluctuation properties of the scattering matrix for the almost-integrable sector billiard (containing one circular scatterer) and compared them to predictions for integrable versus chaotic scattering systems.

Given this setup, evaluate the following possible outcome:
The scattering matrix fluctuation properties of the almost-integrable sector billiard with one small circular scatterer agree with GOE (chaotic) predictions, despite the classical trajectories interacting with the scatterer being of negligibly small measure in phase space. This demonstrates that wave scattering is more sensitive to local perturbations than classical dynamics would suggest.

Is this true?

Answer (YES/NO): YES